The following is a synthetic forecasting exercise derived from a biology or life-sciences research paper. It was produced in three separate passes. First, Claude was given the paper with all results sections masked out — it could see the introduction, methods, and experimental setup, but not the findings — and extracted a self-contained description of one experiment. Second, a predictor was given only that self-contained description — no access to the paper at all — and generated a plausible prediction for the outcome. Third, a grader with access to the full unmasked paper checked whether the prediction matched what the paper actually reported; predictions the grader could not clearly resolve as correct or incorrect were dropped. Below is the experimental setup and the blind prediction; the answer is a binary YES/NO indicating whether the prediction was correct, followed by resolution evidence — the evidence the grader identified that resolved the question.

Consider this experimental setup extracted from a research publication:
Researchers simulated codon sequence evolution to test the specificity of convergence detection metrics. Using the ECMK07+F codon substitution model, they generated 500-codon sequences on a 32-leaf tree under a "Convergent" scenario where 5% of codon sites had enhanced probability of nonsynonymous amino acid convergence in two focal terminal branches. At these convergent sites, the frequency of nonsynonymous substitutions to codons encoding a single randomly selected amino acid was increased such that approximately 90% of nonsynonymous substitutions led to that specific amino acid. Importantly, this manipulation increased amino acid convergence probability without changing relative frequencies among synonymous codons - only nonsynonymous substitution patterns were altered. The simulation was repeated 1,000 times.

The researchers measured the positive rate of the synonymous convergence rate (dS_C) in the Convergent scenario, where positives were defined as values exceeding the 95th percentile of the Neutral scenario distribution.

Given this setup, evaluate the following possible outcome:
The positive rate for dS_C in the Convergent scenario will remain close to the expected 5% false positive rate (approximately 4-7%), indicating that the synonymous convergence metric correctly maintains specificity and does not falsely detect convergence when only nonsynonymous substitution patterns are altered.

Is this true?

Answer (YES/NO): NO